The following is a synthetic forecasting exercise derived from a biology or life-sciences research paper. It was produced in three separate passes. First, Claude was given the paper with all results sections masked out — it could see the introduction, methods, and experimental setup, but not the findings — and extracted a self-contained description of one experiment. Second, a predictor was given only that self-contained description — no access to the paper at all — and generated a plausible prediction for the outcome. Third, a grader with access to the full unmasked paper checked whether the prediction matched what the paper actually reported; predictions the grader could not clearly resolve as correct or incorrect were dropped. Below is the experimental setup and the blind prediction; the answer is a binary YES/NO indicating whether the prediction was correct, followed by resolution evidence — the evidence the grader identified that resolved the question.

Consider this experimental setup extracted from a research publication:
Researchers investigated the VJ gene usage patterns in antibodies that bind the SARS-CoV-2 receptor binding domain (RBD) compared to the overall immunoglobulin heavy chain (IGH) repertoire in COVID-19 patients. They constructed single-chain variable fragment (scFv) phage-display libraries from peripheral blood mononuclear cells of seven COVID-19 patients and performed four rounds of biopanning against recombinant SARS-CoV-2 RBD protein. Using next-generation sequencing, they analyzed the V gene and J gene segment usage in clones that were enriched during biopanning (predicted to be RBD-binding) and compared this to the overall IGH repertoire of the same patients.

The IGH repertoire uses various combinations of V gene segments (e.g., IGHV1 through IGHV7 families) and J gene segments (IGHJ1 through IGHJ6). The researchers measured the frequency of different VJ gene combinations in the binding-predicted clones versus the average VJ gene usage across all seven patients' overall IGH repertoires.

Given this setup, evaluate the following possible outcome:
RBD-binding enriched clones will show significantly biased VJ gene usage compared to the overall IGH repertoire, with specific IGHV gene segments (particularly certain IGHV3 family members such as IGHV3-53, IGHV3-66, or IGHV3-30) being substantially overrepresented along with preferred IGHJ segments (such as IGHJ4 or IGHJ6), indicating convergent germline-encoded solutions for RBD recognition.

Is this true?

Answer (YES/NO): YES